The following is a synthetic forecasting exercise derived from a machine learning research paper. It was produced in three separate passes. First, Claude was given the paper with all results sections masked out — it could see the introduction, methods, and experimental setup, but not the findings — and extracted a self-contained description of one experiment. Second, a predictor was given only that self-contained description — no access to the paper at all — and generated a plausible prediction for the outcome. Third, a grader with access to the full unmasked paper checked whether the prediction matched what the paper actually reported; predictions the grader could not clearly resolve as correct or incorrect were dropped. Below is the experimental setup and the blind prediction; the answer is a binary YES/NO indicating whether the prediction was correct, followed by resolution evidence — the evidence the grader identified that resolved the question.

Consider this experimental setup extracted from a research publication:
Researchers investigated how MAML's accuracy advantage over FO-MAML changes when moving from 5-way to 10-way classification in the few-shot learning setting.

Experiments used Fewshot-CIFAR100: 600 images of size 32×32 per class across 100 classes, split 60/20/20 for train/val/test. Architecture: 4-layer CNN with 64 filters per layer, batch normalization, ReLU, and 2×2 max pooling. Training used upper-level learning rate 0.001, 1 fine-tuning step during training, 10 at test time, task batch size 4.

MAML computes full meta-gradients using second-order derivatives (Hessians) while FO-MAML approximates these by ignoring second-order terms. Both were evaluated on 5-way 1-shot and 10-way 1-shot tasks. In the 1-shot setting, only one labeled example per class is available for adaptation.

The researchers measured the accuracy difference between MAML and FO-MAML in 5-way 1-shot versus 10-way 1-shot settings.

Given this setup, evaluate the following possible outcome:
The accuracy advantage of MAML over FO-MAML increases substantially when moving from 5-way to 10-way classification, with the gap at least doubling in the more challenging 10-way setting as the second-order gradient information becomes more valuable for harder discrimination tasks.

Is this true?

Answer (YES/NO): NO